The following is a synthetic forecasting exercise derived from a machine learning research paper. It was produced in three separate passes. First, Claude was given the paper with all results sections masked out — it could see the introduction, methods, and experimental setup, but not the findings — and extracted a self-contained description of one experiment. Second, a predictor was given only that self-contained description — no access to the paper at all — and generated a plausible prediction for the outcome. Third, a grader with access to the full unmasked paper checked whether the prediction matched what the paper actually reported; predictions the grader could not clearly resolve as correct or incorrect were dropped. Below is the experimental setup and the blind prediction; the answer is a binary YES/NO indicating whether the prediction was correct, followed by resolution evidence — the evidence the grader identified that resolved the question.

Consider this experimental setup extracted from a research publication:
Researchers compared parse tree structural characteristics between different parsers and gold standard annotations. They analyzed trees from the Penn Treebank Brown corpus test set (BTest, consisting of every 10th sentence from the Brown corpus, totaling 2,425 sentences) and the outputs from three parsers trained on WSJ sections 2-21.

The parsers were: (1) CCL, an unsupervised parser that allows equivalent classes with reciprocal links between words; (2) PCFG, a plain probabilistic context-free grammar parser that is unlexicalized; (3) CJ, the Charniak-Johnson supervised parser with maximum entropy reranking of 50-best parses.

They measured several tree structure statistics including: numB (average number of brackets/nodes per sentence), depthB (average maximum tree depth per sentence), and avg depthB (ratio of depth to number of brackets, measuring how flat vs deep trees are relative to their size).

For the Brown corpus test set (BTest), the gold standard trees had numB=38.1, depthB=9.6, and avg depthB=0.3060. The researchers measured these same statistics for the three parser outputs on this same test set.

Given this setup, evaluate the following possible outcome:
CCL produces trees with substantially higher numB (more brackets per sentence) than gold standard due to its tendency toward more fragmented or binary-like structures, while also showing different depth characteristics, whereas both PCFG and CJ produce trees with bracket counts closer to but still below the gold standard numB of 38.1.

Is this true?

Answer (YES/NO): NO